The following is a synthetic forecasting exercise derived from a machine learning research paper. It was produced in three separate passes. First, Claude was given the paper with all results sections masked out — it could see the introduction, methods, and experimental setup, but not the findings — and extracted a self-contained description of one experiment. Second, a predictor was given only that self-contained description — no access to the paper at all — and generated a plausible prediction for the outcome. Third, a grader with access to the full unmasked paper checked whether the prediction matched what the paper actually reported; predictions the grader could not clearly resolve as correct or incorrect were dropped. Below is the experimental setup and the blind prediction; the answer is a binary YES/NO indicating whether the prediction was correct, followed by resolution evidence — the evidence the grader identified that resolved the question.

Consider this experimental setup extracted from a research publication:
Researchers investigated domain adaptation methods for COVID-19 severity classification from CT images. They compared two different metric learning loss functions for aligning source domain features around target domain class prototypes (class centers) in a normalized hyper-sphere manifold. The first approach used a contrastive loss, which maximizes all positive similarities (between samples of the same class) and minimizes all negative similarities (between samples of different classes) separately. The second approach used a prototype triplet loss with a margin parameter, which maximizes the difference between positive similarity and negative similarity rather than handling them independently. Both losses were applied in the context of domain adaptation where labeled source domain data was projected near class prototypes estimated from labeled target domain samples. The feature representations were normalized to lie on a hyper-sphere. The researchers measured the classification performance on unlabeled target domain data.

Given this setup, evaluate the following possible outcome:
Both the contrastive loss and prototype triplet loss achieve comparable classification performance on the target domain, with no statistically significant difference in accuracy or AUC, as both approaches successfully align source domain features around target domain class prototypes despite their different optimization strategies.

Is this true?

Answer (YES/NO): NO